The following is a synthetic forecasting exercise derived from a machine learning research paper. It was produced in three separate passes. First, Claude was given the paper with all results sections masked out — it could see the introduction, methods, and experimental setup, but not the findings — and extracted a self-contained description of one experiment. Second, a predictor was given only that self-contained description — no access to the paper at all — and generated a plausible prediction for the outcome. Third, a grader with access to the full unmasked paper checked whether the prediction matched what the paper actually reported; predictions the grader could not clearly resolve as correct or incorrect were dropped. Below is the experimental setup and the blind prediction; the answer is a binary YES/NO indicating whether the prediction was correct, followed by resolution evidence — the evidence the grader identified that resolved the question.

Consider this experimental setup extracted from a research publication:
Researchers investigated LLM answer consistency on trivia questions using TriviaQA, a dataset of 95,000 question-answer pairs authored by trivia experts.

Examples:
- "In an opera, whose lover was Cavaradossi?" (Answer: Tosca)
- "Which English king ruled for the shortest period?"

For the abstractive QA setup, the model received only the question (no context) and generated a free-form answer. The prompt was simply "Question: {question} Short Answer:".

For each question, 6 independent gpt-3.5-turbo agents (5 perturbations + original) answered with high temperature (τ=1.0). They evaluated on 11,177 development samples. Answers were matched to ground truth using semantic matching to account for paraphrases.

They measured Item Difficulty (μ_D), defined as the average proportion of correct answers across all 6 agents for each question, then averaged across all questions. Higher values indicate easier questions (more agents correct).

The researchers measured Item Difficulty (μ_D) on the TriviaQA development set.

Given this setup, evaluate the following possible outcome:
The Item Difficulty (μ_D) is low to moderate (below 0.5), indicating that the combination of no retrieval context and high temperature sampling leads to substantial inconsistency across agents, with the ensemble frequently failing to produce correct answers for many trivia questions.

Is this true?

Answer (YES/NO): NO